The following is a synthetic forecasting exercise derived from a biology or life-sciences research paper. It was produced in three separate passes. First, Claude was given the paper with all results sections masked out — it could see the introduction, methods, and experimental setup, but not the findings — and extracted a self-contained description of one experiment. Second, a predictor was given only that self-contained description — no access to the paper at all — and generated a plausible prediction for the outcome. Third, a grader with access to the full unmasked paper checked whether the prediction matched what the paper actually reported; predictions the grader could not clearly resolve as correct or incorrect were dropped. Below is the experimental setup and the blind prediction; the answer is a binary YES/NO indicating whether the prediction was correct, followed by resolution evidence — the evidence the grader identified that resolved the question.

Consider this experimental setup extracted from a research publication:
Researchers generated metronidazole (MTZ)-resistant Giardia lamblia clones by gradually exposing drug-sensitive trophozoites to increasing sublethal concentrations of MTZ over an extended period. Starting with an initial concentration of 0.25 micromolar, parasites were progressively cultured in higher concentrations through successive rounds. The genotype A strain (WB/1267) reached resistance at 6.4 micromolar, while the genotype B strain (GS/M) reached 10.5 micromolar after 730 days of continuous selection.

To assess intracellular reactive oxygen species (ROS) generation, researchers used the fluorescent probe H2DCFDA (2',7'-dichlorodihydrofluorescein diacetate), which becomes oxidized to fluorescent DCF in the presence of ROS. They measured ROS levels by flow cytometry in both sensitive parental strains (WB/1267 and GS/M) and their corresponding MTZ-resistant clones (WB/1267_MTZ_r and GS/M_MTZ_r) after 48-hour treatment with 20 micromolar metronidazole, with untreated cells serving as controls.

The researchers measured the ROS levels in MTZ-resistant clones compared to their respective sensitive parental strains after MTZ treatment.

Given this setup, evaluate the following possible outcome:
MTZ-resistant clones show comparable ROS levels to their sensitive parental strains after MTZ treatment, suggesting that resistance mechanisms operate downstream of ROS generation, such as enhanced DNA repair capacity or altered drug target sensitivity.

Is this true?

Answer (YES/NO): NO